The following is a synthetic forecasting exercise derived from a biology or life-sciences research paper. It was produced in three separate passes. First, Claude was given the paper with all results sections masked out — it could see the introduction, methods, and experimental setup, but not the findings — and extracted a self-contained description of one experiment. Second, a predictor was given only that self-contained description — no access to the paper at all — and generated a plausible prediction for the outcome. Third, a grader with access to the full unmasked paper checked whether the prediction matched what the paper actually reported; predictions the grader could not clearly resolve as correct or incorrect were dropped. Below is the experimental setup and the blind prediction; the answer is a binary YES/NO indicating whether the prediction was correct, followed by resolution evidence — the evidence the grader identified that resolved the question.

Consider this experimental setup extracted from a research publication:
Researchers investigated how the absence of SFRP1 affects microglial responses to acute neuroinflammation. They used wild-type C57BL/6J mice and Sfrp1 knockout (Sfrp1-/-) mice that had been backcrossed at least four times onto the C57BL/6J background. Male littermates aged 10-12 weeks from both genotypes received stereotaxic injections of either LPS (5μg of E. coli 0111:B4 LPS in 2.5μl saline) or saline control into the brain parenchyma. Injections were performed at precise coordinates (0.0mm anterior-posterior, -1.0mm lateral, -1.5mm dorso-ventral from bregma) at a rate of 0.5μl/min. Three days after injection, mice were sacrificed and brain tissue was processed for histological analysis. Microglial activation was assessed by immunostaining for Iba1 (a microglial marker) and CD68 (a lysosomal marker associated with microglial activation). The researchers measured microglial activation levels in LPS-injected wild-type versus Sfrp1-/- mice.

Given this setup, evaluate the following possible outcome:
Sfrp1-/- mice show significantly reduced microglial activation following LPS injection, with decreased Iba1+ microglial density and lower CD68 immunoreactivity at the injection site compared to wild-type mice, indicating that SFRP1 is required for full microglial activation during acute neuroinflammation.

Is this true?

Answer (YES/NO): NO